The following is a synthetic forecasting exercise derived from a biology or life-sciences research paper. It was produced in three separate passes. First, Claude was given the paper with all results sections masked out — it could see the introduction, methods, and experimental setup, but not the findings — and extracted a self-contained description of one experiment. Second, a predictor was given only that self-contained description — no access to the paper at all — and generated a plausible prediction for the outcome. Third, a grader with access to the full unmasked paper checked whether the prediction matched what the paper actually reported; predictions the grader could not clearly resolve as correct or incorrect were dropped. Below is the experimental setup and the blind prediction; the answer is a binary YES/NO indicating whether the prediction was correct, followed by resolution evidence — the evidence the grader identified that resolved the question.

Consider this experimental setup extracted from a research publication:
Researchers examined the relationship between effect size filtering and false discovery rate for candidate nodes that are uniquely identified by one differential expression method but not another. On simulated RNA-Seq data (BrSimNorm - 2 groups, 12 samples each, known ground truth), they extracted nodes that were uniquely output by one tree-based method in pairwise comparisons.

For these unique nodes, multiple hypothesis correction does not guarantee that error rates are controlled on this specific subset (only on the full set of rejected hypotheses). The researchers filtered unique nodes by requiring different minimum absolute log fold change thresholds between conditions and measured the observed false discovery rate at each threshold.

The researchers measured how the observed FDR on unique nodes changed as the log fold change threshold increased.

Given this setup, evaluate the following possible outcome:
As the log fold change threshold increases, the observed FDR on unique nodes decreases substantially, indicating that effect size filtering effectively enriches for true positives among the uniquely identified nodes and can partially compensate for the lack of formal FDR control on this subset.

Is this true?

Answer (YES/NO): NO